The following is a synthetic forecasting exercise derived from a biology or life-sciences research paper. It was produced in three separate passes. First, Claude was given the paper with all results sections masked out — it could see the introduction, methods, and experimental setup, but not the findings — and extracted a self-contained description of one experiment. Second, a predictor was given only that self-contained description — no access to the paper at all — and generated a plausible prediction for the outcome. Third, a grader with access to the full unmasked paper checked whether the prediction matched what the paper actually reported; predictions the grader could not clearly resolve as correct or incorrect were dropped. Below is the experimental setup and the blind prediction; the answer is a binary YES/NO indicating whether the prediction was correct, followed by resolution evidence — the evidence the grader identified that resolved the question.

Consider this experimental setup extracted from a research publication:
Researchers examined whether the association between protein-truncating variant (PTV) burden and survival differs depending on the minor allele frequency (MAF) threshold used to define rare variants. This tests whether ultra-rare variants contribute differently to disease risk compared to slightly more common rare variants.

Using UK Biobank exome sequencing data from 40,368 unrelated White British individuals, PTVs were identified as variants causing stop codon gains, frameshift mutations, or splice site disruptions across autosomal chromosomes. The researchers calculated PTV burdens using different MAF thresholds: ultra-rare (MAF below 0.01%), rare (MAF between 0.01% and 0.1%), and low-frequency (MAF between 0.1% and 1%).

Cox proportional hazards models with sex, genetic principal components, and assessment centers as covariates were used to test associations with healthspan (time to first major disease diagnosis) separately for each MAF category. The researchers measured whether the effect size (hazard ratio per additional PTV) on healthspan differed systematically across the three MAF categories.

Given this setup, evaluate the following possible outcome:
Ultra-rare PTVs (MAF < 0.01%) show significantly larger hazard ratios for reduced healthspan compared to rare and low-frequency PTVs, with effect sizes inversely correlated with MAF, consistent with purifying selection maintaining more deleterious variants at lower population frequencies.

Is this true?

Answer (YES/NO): YES